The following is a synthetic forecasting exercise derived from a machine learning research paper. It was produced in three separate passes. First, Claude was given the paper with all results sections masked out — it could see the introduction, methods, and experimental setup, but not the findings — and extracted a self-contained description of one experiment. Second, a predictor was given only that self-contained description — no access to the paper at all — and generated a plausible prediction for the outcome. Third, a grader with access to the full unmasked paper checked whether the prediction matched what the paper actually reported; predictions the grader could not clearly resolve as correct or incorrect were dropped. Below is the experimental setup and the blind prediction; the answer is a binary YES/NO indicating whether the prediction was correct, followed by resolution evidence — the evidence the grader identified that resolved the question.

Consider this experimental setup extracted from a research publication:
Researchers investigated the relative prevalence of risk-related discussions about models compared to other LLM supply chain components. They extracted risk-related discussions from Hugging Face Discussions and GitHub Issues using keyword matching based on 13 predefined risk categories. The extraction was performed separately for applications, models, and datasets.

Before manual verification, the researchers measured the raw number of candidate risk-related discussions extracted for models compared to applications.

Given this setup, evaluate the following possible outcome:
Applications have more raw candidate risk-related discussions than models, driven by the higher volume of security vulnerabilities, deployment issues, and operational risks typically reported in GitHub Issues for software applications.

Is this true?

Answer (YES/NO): NO